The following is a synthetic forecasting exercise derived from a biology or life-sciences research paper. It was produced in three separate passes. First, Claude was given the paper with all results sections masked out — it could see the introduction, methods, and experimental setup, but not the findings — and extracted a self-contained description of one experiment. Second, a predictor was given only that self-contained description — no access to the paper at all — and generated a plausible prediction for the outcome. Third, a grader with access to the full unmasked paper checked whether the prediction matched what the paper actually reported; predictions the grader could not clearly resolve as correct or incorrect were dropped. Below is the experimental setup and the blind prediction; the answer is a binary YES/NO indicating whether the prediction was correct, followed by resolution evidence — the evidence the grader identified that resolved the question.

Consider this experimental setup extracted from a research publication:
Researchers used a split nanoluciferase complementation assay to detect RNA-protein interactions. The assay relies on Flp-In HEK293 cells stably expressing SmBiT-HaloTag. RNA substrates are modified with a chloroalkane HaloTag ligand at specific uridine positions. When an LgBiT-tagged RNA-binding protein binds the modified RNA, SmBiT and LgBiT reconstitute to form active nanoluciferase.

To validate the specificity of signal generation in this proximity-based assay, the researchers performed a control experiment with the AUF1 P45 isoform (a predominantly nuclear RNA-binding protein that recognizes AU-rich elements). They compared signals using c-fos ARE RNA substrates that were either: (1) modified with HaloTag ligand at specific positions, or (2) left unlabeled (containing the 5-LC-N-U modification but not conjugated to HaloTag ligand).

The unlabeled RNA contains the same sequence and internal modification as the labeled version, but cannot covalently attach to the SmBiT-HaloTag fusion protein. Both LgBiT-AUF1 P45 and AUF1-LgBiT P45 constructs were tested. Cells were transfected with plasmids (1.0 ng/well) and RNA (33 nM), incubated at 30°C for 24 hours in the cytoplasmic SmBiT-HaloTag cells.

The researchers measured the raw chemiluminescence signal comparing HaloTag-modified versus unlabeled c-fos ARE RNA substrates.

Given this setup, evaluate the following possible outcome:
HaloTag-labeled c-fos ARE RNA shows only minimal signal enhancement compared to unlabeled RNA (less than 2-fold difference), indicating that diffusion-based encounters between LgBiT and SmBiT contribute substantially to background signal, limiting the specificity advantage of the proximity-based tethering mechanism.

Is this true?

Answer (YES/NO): NO